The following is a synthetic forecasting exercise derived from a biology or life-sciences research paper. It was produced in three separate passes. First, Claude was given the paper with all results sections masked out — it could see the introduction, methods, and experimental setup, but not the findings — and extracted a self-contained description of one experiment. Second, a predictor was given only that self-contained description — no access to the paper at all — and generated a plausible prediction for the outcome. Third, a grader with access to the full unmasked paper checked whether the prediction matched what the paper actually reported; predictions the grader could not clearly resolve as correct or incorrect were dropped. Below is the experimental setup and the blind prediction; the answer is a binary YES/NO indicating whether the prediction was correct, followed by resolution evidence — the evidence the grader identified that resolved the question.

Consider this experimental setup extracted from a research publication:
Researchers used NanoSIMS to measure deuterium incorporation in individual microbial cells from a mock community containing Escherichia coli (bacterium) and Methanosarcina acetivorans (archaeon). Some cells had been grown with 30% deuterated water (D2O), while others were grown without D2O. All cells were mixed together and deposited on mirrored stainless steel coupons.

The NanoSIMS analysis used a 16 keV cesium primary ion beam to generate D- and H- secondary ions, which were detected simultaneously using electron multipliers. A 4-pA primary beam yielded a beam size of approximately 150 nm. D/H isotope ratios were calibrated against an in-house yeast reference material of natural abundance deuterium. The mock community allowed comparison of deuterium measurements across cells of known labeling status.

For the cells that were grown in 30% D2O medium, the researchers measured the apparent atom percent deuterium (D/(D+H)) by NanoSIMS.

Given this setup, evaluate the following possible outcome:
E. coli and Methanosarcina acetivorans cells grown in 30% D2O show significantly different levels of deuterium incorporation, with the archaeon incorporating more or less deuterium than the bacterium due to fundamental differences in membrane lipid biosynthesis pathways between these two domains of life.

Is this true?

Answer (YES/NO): NO